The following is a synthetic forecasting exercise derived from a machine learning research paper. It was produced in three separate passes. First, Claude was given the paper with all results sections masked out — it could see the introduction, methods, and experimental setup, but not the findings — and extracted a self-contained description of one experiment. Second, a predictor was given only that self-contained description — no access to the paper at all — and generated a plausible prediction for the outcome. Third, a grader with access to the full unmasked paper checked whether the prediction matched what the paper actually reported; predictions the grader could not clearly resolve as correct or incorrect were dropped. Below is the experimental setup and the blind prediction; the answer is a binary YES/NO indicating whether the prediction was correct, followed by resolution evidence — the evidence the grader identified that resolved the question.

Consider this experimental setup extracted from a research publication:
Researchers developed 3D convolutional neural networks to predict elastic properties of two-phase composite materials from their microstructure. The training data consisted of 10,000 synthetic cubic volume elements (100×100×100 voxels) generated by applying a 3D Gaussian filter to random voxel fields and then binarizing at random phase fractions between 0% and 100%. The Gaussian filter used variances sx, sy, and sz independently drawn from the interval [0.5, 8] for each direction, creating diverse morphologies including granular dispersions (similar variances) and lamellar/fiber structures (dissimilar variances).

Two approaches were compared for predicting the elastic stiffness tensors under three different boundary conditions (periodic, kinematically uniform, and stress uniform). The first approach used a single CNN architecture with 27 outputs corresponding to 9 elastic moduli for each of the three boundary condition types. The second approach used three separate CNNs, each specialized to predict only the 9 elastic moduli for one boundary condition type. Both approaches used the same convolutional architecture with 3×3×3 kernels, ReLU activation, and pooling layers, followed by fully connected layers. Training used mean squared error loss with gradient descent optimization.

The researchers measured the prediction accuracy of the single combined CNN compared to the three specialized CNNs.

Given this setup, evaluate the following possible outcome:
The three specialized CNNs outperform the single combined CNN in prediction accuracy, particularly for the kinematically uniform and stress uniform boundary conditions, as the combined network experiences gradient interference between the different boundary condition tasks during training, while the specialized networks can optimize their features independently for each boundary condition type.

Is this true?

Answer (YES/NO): NO